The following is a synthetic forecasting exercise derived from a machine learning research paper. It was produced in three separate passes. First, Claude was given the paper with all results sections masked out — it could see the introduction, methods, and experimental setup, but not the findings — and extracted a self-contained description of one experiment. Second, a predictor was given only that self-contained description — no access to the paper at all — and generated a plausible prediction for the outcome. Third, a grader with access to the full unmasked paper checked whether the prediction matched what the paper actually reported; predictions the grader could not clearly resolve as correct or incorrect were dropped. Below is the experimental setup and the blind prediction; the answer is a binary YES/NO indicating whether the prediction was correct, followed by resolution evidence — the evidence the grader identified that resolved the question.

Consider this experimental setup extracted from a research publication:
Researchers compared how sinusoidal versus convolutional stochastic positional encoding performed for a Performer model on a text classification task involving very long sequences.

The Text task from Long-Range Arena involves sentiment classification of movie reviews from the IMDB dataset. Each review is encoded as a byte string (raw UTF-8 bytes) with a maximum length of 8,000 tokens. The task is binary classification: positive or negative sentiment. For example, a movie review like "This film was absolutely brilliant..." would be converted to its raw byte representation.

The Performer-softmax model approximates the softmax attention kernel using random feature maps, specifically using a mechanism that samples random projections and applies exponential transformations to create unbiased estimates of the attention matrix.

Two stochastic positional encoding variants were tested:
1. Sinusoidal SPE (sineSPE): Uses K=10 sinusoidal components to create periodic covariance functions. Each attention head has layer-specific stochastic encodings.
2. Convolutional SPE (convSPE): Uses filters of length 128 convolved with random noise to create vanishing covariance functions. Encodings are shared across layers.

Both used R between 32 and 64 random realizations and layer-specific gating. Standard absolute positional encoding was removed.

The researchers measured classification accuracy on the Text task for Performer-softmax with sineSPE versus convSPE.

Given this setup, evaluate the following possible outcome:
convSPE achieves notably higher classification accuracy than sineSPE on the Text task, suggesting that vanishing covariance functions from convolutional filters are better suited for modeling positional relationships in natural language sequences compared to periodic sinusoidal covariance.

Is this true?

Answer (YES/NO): NO